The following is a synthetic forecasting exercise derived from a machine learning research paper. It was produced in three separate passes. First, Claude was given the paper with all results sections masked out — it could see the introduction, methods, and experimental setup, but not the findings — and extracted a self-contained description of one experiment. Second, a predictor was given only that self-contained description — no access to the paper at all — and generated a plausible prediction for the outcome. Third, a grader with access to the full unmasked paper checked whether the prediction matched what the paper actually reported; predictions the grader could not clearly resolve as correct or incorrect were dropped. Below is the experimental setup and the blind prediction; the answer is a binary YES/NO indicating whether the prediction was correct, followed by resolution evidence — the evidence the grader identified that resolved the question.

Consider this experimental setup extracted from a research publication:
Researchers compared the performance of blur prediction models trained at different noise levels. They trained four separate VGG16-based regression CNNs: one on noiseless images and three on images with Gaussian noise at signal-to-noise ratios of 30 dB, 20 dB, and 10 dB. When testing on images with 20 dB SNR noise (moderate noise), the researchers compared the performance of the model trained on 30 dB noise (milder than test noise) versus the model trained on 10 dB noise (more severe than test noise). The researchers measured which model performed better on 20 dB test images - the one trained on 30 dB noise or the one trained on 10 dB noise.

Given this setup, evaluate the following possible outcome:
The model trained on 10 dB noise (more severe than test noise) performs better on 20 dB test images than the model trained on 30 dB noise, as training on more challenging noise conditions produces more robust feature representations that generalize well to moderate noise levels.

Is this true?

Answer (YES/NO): YES